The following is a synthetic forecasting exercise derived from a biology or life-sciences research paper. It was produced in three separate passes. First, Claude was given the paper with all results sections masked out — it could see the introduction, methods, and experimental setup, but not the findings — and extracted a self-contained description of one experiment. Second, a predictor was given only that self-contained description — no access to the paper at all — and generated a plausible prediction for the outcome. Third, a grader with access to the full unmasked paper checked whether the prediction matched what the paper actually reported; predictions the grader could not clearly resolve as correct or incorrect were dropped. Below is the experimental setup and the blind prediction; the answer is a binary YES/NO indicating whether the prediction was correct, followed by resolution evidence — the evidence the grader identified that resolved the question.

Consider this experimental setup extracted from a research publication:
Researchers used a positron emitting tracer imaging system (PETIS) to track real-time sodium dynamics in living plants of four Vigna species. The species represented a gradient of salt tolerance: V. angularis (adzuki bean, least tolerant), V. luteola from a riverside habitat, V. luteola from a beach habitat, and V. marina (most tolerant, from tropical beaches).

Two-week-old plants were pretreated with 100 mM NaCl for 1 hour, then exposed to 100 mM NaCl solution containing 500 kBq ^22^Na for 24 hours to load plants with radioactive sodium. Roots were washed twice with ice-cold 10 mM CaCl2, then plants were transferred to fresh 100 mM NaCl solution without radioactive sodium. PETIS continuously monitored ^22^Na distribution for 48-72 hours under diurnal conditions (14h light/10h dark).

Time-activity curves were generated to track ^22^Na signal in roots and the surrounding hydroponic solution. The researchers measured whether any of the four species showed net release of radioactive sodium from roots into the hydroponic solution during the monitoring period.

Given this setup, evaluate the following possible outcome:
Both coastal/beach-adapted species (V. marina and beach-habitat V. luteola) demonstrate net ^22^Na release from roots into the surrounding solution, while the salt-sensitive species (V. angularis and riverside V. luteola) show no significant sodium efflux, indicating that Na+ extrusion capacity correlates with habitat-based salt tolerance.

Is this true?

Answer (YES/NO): NO